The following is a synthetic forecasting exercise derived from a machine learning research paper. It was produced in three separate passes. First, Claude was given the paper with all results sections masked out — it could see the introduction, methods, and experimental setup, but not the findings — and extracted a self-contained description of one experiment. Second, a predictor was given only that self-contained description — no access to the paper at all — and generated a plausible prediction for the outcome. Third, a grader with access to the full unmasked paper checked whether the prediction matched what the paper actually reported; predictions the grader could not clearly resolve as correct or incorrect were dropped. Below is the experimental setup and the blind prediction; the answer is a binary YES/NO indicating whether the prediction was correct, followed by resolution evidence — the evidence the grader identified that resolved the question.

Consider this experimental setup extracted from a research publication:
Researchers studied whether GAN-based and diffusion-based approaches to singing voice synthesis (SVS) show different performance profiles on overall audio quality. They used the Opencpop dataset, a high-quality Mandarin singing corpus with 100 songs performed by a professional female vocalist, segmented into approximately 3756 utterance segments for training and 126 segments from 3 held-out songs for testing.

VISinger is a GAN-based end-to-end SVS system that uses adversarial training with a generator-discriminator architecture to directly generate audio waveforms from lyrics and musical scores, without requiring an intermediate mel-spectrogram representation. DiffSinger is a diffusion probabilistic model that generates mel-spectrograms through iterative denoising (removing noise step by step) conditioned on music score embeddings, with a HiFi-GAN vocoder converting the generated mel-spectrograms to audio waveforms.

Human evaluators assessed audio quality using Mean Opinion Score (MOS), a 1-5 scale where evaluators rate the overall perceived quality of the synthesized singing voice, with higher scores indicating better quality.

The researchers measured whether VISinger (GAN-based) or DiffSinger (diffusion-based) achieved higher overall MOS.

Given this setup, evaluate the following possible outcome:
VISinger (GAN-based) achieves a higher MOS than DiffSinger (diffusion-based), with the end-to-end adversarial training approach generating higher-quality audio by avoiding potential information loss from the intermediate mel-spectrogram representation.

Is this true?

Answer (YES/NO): YES